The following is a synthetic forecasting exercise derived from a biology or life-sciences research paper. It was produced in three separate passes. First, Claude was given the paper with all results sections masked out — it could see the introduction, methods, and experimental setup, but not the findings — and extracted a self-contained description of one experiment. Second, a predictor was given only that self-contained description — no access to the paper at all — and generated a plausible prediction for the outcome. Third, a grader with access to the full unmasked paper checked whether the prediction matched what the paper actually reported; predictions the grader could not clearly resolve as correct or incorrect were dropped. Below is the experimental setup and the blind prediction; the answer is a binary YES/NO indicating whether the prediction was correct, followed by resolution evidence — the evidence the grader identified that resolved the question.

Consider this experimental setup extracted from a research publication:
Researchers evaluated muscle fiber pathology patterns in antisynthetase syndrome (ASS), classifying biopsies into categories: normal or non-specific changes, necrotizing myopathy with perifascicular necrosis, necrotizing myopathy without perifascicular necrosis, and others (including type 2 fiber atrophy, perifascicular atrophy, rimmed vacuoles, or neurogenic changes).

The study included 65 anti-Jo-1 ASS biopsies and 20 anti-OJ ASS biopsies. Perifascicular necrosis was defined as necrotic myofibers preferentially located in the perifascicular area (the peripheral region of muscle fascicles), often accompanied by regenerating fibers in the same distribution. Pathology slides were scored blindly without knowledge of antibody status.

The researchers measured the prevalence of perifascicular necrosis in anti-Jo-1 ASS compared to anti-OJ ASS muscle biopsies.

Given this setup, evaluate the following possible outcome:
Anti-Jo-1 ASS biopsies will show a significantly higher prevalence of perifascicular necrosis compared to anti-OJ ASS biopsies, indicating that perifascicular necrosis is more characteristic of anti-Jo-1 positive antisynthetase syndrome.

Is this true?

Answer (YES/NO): NO